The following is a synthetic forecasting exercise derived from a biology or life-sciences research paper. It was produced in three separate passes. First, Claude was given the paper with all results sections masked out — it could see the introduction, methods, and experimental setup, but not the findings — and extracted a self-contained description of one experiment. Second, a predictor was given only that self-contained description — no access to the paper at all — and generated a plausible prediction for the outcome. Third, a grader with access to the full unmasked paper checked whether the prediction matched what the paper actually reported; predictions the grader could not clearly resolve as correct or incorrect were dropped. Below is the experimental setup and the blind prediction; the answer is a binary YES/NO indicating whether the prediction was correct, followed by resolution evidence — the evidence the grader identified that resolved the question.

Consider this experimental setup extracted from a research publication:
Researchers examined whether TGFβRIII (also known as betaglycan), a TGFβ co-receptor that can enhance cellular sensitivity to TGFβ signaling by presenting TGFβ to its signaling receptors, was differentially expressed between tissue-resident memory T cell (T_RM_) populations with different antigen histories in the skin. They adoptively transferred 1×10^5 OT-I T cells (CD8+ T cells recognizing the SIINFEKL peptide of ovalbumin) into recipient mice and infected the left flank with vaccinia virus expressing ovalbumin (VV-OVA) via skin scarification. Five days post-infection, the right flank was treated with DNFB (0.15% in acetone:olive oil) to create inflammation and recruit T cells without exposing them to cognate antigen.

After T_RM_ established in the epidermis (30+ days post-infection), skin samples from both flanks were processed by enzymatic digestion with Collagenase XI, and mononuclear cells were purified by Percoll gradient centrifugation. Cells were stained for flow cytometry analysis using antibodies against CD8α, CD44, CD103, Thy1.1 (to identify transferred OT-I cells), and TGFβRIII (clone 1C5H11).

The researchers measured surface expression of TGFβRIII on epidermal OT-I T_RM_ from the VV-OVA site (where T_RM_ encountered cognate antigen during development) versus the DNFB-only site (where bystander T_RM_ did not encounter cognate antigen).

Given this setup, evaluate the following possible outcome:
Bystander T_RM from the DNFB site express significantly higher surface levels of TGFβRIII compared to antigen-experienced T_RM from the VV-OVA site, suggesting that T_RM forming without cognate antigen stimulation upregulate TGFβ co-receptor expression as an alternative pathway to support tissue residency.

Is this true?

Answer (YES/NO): NO